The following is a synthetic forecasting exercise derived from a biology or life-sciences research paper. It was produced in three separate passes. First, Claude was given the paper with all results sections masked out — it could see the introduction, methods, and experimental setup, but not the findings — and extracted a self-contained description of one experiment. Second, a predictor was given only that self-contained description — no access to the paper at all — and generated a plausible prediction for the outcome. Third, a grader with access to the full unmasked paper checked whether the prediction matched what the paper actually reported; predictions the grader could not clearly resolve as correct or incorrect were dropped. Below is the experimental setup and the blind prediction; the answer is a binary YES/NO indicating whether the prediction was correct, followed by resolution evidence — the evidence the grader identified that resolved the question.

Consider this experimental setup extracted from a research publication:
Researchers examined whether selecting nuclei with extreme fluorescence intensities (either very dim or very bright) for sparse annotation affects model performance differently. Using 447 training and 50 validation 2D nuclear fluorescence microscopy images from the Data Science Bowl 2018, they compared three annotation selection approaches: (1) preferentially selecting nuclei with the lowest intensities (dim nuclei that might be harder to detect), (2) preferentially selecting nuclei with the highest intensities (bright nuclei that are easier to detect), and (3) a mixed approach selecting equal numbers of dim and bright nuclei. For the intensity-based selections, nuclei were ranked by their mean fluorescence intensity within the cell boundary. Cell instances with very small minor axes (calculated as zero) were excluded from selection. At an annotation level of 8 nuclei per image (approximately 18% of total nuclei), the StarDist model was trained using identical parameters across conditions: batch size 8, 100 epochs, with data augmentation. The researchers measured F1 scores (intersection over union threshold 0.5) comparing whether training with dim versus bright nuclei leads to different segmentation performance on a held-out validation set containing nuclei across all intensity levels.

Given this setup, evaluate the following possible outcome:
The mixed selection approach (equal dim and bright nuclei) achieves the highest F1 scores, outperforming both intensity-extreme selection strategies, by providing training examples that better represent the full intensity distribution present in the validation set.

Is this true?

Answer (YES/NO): NO